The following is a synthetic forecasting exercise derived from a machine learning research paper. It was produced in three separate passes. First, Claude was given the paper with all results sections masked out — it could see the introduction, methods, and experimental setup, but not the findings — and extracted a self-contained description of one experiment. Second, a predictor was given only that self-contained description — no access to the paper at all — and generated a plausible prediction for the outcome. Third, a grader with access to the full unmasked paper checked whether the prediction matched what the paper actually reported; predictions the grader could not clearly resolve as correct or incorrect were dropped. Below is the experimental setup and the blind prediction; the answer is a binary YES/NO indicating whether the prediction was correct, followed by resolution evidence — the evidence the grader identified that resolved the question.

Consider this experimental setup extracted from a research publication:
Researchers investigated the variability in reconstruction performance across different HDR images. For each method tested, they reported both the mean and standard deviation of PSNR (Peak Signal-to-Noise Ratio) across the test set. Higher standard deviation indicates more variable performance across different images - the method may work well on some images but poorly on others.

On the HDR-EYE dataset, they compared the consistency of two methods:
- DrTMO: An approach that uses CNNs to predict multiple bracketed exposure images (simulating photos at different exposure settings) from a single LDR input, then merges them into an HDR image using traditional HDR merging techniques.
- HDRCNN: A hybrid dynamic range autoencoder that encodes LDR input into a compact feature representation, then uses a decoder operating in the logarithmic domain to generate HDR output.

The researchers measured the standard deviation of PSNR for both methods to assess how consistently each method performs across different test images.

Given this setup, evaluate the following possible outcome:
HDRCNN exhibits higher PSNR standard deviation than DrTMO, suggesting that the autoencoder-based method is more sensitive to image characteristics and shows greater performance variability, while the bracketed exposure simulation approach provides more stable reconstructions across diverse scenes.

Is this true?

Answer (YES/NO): YES